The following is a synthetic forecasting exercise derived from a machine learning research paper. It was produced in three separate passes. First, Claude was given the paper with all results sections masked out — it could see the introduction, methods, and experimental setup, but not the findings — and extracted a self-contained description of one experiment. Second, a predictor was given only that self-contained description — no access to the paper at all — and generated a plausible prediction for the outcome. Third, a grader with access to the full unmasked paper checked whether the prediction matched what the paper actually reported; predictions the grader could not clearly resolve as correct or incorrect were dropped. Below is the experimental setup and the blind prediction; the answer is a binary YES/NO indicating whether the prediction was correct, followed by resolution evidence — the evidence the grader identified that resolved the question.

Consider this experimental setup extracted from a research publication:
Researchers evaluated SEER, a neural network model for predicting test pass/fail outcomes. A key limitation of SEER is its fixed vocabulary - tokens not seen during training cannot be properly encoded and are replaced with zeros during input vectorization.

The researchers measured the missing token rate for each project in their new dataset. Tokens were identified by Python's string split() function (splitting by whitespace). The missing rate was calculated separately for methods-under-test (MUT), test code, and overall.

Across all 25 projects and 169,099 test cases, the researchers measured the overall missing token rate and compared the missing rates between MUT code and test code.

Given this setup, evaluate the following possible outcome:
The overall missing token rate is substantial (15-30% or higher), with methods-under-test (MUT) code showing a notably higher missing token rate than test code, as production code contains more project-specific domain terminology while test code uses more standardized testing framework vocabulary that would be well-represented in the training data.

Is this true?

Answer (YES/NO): NO